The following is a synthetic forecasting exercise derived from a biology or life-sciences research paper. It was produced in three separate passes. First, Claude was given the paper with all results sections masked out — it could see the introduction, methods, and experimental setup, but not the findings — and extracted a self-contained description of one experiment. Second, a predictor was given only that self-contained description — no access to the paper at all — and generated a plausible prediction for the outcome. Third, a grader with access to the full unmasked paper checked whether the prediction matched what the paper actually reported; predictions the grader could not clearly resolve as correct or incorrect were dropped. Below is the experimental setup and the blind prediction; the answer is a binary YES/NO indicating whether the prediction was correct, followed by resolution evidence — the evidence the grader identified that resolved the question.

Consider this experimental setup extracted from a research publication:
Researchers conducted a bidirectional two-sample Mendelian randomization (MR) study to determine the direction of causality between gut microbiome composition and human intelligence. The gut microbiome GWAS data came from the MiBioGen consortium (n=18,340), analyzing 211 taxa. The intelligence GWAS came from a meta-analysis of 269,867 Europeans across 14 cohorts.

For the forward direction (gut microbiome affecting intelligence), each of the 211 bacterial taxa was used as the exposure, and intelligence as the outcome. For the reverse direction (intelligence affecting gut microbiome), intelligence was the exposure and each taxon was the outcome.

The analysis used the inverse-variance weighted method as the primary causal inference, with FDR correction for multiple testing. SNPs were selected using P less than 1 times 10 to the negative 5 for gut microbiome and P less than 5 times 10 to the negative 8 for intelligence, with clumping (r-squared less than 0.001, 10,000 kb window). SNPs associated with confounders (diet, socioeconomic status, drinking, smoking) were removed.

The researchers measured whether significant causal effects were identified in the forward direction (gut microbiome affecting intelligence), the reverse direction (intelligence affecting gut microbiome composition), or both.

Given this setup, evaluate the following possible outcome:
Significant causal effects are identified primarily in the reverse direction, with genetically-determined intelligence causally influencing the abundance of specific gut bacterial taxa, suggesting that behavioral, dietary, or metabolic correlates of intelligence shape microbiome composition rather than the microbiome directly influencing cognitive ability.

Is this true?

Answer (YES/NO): NO